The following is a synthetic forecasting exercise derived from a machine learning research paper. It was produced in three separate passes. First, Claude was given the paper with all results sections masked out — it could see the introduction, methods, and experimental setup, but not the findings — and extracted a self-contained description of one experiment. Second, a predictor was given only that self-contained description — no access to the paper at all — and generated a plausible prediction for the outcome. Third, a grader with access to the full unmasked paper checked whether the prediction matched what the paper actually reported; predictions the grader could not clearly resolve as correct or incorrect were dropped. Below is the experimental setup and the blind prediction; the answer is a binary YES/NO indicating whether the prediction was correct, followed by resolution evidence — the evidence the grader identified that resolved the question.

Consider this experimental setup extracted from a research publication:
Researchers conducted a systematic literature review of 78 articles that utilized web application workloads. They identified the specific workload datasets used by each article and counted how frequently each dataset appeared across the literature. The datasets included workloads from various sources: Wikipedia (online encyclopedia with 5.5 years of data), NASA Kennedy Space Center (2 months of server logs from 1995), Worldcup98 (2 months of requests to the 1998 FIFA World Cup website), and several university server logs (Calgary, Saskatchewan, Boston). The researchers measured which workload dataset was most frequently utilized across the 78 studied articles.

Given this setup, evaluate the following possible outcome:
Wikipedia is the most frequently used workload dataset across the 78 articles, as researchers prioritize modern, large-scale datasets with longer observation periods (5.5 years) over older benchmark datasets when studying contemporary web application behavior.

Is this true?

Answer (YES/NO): NO